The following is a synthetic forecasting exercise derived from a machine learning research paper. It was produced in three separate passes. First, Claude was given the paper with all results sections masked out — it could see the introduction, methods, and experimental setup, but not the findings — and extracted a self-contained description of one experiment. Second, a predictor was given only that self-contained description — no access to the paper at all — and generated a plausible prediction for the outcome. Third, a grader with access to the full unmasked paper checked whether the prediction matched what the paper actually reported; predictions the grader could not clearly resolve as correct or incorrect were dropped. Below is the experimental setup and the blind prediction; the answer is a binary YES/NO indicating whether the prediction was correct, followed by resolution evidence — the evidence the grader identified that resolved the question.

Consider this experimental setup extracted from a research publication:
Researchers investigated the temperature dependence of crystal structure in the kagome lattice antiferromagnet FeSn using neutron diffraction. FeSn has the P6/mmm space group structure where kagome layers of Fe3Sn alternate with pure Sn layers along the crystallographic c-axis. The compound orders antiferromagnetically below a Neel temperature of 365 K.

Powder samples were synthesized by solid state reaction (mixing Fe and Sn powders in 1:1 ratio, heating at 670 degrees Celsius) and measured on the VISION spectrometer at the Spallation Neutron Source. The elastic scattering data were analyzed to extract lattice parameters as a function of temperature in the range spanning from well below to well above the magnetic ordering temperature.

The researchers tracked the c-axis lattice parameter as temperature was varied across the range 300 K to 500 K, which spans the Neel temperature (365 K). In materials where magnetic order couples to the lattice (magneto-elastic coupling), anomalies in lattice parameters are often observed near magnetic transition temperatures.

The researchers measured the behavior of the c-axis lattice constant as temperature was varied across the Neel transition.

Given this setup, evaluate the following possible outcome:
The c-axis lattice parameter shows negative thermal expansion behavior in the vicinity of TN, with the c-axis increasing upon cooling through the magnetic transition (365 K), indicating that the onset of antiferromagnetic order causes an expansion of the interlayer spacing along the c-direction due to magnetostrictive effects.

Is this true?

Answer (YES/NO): YES